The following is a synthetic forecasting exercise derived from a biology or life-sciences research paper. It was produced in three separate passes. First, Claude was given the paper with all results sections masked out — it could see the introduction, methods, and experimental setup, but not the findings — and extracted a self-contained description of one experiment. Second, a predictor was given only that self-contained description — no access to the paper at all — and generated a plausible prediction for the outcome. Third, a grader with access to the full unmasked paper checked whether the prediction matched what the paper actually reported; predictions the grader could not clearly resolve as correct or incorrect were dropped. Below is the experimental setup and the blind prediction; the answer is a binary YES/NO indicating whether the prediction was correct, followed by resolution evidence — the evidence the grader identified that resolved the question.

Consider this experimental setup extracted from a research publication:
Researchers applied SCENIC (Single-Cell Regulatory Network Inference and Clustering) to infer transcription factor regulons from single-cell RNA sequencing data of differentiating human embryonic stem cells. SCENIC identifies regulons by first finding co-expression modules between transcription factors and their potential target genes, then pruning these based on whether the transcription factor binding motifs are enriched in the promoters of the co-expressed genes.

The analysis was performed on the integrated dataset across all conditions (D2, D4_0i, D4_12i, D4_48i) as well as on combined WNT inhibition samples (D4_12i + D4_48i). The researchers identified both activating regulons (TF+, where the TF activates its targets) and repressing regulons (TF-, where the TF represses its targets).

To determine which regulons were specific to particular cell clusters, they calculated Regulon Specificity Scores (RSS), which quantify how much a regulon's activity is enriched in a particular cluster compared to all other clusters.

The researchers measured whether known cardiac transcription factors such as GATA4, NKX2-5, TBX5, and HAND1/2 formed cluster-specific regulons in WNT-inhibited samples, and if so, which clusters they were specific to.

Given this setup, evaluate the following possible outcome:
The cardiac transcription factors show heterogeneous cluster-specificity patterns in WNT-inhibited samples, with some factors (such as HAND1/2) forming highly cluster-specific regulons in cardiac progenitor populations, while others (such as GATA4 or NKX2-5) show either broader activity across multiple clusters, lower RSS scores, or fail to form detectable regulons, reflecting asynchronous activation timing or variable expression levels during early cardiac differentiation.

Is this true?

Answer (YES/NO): NO